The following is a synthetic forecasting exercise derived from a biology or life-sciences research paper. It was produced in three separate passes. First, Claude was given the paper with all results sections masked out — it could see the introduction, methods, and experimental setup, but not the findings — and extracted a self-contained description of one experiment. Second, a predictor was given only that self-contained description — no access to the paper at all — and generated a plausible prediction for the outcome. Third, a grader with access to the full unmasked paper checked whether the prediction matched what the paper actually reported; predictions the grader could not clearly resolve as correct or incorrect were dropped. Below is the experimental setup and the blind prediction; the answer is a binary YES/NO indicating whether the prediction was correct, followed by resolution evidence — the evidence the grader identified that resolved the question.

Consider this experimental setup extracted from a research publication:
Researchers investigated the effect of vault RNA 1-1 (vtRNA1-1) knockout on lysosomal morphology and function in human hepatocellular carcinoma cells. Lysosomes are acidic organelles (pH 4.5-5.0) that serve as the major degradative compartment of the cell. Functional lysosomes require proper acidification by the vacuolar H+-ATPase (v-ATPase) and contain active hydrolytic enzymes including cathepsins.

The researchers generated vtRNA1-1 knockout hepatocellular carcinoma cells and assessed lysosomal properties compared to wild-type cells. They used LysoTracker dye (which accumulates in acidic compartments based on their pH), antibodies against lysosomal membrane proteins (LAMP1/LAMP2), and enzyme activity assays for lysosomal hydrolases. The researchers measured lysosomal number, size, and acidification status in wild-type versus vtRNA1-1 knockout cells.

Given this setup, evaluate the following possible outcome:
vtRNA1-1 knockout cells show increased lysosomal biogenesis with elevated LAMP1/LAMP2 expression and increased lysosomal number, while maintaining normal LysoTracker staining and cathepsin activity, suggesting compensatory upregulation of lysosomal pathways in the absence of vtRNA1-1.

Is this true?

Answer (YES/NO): NO